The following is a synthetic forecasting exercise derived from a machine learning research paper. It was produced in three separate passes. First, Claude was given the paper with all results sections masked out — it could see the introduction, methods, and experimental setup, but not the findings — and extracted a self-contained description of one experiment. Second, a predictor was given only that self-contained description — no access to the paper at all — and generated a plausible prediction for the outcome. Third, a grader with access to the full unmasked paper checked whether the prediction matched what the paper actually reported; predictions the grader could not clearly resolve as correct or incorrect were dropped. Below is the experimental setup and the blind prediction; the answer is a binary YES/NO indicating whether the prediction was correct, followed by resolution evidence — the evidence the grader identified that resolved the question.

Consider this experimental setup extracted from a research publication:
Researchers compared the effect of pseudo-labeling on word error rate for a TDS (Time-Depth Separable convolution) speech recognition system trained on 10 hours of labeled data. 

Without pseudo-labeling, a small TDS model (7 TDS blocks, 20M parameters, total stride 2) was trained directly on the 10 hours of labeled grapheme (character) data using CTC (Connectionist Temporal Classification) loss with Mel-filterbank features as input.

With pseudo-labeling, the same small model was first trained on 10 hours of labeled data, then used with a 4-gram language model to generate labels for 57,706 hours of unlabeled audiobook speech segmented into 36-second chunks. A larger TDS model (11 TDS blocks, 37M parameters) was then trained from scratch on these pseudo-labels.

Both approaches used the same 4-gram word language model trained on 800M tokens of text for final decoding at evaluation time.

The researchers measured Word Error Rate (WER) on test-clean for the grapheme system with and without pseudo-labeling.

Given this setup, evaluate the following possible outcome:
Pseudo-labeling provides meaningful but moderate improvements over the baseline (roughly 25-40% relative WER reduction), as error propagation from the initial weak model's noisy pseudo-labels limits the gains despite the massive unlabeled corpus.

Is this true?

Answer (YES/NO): NO